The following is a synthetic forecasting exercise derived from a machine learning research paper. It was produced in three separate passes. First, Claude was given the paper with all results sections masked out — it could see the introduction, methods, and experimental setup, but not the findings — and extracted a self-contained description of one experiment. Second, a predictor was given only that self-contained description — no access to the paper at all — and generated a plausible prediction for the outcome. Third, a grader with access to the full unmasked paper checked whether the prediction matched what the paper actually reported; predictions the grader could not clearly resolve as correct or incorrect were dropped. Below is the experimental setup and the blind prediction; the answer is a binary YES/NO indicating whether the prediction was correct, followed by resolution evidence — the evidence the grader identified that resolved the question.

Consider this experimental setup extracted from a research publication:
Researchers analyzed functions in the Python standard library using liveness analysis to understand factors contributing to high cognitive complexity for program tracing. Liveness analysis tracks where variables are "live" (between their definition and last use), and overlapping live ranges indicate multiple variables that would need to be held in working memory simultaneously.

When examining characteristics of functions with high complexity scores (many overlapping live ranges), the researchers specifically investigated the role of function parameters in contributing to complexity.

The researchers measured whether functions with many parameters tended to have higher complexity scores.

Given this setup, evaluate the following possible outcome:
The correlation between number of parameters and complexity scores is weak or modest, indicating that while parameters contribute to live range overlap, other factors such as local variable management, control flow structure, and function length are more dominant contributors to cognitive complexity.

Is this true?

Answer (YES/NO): NO